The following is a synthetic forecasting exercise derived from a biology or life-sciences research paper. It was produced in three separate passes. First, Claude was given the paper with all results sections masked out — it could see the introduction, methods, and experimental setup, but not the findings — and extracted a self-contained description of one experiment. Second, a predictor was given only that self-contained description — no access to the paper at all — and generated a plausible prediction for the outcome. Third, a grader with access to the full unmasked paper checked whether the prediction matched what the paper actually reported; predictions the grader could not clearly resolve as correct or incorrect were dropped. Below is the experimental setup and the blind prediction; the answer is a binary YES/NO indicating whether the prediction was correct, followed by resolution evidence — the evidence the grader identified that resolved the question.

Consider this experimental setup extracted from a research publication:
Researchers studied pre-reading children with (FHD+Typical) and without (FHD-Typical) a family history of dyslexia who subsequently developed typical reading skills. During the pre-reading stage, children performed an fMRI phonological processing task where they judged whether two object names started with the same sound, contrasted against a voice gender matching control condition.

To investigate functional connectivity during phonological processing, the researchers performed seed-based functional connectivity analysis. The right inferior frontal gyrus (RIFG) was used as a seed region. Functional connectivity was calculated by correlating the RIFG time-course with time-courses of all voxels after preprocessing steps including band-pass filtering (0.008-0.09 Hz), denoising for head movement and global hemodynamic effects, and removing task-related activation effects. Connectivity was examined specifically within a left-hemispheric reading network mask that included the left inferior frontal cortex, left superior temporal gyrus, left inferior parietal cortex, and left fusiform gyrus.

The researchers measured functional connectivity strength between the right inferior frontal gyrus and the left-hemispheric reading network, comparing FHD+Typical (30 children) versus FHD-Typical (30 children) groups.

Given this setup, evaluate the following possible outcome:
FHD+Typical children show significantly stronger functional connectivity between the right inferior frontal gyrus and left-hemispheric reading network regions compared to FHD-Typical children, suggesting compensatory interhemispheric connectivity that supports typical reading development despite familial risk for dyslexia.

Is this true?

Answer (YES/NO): YES